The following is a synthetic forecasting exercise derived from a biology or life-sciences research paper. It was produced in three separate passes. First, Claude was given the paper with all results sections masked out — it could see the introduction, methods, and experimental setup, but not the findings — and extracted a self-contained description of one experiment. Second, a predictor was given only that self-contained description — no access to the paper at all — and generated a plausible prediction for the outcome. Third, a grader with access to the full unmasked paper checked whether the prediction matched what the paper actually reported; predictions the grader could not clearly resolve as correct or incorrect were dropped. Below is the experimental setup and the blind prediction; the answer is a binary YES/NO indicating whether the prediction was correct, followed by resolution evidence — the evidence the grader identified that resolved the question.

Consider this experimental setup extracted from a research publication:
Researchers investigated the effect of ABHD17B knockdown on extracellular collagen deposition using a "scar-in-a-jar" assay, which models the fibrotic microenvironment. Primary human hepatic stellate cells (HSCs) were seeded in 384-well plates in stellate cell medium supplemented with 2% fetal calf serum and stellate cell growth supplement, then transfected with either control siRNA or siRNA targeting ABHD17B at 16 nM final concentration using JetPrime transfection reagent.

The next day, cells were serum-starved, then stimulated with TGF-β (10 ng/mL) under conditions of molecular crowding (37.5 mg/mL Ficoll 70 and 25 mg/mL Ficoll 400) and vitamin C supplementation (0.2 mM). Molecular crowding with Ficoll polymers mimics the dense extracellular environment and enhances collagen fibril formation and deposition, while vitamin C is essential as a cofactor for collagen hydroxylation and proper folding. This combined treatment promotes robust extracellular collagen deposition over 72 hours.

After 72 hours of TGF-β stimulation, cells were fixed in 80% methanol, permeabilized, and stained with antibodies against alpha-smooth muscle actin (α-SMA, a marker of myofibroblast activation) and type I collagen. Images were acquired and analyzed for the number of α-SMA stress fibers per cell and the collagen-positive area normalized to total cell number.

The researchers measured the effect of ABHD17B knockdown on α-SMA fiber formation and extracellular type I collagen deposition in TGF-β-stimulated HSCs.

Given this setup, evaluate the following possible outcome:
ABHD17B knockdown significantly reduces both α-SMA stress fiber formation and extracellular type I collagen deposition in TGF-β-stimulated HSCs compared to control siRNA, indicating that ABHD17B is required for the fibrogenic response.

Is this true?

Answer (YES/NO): YES